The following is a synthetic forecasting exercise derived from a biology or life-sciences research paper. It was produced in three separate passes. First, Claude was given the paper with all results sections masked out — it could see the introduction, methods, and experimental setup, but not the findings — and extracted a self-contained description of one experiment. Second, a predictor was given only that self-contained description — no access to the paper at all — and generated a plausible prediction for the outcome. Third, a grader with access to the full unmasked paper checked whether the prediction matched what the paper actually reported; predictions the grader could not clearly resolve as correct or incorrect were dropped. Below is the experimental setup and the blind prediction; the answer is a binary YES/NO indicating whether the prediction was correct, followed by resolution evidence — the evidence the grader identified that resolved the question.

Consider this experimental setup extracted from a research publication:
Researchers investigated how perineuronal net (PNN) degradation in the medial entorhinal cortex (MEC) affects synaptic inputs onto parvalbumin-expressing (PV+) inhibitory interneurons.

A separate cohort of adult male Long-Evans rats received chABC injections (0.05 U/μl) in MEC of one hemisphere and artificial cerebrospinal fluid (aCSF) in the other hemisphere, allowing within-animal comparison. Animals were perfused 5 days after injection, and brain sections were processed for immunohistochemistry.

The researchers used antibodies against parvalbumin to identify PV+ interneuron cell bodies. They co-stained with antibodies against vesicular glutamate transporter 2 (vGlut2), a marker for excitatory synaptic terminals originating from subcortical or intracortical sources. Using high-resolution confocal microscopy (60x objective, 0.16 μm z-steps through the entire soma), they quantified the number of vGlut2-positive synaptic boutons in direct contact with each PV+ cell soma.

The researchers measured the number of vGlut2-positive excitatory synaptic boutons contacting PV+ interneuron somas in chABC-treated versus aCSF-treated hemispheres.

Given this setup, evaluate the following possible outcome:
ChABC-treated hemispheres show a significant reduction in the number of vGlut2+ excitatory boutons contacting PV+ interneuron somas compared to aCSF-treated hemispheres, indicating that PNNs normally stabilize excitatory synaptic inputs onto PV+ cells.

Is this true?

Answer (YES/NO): NO